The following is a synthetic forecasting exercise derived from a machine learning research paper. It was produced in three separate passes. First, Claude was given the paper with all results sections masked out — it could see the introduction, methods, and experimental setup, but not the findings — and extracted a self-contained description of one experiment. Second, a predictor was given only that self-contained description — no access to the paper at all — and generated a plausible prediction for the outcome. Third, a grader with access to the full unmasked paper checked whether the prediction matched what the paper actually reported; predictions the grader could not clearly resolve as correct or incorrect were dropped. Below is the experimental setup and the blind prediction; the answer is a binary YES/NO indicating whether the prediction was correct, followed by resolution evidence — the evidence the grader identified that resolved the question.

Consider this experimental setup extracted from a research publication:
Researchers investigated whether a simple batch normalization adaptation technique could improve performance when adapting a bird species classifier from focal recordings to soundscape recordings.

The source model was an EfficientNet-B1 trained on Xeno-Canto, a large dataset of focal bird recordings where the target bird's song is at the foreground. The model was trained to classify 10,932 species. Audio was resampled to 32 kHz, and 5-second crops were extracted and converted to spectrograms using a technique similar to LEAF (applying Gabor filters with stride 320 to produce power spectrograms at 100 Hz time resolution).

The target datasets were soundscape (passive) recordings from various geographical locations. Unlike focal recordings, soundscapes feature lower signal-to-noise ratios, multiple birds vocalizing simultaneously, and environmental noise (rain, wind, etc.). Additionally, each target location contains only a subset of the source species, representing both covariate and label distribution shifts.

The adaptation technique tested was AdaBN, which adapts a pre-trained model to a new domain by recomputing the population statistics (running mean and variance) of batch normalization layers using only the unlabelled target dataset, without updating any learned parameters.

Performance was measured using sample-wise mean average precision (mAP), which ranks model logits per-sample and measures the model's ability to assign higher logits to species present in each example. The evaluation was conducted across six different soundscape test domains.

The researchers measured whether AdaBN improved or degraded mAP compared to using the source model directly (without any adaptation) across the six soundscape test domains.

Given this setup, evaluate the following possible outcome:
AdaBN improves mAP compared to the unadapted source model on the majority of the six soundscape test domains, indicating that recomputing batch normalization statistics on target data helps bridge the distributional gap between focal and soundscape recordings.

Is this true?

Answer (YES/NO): NO